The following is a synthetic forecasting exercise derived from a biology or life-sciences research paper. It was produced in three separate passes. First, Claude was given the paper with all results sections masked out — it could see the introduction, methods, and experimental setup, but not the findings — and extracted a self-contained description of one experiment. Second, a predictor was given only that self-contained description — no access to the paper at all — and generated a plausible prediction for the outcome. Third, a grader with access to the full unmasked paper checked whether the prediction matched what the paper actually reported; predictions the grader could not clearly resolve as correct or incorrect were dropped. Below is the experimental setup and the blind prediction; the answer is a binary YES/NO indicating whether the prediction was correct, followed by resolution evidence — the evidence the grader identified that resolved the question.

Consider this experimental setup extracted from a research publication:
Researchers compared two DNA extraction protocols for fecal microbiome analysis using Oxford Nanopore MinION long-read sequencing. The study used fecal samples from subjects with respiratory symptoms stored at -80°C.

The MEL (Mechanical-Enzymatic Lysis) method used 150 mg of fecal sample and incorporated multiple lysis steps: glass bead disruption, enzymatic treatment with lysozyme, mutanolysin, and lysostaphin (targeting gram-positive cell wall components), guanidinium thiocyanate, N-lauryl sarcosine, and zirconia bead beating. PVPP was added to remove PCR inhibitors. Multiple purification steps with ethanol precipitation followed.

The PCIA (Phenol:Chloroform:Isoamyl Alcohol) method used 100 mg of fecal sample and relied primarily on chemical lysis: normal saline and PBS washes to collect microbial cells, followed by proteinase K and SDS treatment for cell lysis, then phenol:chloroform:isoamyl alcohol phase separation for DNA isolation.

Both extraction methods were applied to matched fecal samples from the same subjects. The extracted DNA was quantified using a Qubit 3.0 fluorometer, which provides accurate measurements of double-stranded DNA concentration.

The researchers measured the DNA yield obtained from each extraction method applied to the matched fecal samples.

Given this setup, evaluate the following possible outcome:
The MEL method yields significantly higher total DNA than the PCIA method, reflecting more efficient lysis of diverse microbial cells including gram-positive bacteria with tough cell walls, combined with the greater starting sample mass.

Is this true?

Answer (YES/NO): YES